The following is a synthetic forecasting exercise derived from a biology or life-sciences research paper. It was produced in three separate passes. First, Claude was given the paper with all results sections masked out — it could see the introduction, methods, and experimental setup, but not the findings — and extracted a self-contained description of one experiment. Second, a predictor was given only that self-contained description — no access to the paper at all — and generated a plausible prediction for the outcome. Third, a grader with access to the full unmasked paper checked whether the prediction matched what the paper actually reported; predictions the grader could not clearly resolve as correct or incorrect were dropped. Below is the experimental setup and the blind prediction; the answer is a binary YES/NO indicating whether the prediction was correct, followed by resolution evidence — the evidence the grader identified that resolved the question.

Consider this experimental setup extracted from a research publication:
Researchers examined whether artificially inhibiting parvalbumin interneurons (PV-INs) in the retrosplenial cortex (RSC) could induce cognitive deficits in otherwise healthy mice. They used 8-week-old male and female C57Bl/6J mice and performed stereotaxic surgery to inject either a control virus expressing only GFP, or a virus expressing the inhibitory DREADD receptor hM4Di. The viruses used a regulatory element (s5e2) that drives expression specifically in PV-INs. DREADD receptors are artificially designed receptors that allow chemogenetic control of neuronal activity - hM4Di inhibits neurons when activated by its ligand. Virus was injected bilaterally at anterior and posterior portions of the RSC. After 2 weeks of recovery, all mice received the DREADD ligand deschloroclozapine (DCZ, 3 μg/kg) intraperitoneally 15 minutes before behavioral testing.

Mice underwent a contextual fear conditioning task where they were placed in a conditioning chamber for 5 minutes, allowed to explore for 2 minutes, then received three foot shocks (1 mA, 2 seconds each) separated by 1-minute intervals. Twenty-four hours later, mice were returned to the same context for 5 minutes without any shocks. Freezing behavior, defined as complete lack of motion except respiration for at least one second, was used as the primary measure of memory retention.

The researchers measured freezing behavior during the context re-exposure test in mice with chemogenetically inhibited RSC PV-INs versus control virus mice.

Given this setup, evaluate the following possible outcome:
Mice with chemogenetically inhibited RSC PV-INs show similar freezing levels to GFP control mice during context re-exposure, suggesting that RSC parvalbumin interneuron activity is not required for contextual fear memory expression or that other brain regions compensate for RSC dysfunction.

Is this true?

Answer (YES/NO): NO